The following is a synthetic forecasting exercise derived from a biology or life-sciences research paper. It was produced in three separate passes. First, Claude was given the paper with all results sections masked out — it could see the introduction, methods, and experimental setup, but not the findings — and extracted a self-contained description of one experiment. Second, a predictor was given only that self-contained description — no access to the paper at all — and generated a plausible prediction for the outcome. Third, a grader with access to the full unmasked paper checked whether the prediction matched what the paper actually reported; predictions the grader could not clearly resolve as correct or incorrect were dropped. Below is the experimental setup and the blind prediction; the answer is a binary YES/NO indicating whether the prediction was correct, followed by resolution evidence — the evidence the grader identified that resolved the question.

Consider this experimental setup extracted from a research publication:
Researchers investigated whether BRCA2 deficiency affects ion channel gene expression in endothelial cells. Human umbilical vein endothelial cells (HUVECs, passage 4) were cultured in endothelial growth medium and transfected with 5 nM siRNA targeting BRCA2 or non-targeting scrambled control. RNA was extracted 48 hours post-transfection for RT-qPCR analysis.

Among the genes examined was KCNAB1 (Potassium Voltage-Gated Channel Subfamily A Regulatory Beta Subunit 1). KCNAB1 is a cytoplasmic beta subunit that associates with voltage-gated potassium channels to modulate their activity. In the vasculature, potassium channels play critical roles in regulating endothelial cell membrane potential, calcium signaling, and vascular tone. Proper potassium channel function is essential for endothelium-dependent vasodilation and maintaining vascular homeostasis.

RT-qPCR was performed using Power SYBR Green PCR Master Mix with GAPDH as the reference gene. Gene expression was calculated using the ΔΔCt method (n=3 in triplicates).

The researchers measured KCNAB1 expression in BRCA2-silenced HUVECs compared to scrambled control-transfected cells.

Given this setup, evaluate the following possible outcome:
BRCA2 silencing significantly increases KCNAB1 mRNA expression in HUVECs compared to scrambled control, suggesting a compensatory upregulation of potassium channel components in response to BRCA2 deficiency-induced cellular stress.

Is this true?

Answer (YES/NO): YES